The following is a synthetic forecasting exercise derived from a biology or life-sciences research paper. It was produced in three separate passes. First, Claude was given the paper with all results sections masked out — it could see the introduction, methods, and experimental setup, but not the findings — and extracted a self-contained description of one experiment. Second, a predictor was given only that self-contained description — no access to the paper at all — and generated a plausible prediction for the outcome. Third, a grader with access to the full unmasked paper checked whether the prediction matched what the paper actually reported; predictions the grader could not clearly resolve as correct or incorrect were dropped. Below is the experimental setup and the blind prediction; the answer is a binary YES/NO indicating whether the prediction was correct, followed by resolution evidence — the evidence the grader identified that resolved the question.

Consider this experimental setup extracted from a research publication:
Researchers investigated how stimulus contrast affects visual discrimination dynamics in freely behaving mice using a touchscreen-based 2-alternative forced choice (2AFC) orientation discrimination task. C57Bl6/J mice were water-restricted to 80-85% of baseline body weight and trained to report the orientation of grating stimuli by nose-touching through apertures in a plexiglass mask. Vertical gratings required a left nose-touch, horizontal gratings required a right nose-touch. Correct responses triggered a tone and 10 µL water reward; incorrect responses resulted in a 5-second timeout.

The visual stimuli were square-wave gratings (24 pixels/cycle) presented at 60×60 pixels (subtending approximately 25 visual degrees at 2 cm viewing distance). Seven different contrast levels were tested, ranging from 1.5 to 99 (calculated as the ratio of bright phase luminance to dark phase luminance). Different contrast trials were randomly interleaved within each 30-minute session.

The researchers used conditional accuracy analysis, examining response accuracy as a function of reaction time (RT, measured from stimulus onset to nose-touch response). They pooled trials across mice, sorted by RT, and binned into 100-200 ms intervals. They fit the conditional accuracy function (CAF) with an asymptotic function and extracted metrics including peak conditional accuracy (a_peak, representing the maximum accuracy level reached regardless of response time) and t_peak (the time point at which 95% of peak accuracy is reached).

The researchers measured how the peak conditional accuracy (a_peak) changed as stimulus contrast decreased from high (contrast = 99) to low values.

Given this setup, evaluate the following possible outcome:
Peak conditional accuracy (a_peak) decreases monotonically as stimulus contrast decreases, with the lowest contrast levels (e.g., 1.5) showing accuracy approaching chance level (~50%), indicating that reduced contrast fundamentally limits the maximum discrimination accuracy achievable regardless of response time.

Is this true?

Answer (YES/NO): NO